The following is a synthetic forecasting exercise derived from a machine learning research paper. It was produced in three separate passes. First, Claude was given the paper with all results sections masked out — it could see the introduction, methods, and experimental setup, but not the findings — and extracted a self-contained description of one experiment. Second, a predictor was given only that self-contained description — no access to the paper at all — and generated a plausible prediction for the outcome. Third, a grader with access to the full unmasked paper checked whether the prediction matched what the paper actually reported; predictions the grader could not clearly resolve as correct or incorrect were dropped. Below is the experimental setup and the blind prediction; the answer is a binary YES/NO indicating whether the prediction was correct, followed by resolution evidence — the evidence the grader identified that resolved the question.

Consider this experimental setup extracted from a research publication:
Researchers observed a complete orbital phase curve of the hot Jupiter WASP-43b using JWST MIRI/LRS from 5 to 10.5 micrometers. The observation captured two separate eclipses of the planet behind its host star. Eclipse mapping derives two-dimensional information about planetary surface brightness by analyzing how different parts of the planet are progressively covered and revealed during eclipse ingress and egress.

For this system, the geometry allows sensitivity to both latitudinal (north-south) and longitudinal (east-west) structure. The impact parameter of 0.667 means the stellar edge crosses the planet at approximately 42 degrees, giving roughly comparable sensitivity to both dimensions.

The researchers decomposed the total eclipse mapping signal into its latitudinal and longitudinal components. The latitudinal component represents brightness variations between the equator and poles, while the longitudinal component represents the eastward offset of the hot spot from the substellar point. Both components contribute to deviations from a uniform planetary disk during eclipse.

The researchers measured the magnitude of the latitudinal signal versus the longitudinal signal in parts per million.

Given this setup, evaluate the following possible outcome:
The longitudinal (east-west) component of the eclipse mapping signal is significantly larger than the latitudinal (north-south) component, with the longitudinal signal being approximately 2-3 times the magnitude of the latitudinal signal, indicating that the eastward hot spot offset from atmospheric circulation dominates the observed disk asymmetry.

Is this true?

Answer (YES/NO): NO